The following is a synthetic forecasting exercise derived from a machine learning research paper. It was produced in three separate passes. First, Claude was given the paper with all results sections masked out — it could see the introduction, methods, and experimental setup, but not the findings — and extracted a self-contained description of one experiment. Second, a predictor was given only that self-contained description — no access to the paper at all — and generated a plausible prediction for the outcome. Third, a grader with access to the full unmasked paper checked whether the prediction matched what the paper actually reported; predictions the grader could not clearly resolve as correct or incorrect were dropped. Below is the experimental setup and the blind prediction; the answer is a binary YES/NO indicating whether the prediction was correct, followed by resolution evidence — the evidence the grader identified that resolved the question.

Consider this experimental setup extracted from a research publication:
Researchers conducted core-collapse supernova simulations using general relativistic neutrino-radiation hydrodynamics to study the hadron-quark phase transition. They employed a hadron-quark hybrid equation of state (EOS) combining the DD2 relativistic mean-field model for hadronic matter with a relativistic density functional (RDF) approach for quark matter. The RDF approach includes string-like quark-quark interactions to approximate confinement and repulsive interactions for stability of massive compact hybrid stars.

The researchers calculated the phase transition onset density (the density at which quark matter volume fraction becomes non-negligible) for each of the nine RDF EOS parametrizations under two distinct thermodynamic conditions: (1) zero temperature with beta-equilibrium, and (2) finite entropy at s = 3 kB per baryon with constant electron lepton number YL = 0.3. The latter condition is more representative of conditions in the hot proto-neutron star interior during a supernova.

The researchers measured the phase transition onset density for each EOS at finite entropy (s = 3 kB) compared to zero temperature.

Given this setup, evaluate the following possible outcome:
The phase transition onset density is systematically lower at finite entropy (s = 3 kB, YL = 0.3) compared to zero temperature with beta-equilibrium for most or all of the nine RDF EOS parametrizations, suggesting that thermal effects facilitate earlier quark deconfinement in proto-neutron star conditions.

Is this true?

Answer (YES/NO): YES